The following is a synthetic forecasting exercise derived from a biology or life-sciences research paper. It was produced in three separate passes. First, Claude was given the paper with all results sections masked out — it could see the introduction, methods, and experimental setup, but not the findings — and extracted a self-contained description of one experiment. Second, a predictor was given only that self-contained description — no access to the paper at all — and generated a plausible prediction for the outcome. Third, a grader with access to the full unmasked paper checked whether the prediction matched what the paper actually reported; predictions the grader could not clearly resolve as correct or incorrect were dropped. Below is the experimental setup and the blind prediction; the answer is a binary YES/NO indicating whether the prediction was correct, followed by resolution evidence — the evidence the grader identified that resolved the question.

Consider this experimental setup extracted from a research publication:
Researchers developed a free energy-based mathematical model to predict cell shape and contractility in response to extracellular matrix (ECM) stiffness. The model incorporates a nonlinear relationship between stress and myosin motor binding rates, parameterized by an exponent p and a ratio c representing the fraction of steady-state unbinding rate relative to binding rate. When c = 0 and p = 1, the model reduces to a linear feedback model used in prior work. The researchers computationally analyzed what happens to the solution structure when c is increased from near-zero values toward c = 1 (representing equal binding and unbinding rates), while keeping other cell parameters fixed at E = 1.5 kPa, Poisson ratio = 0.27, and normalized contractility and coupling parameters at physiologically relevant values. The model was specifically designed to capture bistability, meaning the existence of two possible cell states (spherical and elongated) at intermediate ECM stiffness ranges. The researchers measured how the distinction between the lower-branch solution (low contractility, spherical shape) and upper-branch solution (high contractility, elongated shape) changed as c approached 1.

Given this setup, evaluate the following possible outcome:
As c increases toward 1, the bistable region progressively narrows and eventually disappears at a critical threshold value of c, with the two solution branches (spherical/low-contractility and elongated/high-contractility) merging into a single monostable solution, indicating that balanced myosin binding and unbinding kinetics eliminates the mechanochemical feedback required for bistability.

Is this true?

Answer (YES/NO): YES